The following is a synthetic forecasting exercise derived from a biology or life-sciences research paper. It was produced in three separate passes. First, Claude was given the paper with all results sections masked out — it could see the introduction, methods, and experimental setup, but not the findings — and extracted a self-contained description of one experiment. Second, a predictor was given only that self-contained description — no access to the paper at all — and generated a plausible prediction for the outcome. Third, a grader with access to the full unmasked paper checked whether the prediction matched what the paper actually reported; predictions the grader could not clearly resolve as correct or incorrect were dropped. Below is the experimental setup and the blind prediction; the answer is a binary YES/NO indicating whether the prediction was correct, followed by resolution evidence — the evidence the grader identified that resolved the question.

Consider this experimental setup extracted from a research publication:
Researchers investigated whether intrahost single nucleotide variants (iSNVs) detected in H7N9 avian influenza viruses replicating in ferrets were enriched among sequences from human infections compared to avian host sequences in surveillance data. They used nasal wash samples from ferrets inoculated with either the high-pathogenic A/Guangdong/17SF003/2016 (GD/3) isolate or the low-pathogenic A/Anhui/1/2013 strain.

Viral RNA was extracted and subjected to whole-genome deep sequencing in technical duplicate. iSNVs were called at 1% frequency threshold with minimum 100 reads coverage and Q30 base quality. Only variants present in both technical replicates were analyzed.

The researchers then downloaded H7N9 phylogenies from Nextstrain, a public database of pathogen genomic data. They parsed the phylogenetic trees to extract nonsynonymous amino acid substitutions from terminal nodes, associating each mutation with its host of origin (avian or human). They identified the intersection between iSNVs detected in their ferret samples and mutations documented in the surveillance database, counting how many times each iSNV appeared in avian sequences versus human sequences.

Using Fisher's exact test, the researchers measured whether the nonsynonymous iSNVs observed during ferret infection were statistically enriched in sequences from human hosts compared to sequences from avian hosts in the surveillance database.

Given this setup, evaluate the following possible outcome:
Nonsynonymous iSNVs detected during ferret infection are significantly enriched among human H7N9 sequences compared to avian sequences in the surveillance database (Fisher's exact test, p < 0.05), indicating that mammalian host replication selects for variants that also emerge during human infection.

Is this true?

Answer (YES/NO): NO